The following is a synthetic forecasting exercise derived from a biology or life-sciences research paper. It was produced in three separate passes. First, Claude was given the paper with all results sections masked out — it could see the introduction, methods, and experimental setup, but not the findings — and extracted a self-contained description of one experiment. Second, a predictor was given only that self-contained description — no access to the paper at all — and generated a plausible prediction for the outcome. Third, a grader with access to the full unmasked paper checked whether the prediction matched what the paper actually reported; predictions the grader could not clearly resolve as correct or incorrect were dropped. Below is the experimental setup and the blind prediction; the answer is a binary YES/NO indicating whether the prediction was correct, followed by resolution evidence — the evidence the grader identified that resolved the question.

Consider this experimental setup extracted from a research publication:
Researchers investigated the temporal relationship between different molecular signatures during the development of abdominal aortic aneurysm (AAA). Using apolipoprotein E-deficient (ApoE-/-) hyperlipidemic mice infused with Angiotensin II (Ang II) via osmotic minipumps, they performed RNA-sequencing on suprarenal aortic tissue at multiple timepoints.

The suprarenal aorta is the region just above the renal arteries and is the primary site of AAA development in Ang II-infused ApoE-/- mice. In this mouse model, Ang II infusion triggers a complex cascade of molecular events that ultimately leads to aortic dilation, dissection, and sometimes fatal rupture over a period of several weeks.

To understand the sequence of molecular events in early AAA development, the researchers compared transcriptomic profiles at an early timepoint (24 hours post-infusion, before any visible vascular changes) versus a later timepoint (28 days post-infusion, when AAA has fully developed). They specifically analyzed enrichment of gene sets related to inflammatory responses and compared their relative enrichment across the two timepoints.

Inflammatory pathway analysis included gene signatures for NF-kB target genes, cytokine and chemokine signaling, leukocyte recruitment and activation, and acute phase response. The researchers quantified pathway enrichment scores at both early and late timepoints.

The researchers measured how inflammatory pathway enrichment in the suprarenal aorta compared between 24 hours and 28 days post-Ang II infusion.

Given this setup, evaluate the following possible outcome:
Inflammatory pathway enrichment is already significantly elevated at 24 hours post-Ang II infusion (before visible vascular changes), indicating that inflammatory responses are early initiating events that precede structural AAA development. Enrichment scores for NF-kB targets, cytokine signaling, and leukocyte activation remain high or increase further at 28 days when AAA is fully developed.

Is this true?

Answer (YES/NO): NO